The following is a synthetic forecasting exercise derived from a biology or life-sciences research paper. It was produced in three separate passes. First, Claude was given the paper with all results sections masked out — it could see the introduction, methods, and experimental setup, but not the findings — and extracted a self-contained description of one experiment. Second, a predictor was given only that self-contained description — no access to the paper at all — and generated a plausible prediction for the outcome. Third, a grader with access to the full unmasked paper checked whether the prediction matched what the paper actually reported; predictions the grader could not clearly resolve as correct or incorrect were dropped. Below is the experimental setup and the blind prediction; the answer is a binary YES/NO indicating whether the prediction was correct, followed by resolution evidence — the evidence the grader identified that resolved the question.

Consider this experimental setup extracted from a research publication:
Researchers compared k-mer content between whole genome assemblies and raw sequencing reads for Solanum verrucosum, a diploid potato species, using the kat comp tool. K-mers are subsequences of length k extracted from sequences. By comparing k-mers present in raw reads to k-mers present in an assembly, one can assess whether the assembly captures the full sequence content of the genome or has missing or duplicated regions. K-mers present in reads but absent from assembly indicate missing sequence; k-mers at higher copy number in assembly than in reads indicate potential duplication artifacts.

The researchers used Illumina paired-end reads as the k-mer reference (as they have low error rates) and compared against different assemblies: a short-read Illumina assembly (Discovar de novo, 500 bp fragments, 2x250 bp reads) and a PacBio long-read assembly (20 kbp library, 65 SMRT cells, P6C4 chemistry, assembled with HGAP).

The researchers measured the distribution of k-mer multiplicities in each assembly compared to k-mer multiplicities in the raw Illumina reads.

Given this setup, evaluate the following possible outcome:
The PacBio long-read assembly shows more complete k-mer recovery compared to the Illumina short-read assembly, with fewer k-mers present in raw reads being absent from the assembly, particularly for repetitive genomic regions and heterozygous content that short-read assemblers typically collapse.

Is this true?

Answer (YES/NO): NO